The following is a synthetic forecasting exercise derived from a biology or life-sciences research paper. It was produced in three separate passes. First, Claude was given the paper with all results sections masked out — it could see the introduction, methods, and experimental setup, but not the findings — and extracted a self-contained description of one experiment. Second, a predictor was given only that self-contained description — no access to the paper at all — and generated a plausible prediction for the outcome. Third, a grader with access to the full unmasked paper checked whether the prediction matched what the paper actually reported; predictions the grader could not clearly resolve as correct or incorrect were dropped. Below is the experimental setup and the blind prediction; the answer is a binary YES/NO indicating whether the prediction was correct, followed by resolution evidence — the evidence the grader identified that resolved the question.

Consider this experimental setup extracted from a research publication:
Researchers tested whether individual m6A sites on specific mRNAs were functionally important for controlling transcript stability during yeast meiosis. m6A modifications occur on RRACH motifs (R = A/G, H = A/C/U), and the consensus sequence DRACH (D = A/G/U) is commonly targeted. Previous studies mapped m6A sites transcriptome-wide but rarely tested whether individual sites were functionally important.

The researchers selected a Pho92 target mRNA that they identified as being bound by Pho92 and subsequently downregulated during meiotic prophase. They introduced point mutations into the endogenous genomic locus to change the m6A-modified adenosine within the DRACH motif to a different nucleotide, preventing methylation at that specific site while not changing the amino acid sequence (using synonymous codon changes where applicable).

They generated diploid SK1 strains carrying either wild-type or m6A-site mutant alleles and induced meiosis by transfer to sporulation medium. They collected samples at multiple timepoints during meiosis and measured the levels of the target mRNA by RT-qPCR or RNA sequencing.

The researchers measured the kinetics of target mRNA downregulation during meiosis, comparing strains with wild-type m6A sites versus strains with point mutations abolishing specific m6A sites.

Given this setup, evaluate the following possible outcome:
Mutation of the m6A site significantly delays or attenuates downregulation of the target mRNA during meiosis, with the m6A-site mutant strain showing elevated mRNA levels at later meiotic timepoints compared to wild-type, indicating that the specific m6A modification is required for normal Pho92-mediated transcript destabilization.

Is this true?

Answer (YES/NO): YES